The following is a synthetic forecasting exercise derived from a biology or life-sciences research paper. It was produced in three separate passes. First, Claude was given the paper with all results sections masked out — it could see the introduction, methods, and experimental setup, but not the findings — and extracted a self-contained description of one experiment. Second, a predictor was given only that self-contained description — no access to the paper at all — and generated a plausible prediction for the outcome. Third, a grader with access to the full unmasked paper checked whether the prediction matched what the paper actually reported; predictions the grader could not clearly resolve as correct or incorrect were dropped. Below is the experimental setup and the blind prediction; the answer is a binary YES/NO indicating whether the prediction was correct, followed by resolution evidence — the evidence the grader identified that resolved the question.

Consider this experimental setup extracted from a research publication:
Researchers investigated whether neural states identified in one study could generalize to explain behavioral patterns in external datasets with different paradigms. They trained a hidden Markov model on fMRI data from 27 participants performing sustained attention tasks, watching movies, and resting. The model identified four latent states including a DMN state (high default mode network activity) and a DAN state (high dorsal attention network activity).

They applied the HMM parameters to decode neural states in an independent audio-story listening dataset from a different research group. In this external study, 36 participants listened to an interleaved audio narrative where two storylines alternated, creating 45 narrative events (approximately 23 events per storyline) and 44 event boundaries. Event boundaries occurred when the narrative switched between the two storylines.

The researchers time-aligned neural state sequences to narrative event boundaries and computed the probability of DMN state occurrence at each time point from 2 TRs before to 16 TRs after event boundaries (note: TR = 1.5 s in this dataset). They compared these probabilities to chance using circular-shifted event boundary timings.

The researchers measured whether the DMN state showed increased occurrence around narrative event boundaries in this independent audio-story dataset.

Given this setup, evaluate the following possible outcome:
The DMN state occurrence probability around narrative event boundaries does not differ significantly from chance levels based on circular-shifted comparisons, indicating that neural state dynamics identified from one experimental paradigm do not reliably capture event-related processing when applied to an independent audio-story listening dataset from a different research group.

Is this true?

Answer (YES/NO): NO